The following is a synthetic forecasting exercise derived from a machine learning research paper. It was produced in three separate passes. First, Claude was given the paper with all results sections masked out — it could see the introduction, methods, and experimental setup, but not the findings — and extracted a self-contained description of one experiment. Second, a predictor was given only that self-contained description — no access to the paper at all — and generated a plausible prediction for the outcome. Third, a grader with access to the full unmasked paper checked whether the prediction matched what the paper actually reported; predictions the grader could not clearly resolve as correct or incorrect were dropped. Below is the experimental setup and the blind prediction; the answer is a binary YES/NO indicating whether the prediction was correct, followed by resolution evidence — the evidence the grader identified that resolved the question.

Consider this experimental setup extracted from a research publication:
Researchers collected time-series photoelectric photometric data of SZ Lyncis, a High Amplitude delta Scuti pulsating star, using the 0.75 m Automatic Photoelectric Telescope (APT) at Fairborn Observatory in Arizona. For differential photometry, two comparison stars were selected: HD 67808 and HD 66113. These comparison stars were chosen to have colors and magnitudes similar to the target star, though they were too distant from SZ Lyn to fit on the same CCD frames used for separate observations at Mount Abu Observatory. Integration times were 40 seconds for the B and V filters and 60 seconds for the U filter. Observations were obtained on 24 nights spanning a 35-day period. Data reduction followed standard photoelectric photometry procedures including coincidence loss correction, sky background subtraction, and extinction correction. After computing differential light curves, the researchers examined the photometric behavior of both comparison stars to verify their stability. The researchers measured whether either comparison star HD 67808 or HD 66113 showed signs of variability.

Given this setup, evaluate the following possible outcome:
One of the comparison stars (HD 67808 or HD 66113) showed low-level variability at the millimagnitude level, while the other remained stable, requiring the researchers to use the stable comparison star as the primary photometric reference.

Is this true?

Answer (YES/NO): YES